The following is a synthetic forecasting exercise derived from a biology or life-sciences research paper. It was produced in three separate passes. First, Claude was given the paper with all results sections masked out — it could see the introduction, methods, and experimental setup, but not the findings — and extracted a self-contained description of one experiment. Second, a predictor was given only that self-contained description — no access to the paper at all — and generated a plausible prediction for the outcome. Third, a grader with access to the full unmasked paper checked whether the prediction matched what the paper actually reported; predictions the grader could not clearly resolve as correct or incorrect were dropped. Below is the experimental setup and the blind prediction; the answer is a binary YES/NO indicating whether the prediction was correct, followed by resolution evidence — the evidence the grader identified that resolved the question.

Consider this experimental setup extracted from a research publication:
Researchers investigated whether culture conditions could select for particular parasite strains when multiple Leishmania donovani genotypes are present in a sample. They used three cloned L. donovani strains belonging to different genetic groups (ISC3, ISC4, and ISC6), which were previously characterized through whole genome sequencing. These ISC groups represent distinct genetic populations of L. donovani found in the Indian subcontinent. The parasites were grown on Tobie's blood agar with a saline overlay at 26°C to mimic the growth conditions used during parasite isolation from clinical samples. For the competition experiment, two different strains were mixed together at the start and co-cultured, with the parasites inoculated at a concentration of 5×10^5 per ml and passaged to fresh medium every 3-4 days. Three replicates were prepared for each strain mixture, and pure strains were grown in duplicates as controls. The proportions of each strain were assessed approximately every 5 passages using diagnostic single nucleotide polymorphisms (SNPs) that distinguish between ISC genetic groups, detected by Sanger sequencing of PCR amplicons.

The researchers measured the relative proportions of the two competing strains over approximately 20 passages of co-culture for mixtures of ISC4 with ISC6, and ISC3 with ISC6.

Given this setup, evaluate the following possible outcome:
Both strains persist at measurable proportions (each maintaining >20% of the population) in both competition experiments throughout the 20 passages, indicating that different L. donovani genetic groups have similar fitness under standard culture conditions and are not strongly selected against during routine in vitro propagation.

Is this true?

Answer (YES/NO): NO